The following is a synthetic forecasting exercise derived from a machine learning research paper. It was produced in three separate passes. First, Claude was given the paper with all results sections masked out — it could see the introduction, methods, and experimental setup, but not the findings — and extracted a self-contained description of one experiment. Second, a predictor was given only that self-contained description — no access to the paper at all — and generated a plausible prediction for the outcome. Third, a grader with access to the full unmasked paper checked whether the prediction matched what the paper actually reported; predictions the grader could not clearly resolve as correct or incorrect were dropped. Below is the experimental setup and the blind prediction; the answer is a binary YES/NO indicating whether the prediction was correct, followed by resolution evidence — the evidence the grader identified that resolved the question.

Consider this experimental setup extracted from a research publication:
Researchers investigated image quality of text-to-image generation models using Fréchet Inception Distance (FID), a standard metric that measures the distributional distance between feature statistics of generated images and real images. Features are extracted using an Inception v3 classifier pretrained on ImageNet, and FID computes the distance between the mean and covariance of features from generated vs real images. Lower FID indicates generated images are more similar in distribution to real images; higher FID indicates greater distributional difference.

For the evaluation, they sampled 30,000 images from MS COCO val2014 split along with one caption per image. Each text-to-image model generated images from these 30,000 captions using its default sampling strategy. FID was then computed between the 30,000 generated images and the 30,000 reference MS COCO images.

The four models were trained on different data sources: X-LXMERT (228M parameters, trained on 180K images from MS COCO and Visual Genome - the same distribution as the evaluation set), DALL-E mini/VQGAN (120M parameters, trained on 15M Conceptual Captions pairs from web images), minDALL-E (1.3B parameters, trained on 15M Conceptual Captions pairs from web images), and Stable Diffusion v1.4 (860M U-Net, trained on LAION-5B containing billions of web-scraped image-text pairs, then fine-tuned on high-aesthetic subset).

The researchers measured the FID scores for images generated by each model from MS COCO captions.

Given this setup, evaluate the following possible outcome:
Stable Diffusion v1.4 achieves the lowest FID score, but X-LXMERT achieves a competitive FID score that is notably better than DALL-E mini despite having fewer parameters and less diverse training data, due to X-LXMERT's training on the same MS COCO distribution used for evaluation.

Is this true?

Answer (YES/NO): NO